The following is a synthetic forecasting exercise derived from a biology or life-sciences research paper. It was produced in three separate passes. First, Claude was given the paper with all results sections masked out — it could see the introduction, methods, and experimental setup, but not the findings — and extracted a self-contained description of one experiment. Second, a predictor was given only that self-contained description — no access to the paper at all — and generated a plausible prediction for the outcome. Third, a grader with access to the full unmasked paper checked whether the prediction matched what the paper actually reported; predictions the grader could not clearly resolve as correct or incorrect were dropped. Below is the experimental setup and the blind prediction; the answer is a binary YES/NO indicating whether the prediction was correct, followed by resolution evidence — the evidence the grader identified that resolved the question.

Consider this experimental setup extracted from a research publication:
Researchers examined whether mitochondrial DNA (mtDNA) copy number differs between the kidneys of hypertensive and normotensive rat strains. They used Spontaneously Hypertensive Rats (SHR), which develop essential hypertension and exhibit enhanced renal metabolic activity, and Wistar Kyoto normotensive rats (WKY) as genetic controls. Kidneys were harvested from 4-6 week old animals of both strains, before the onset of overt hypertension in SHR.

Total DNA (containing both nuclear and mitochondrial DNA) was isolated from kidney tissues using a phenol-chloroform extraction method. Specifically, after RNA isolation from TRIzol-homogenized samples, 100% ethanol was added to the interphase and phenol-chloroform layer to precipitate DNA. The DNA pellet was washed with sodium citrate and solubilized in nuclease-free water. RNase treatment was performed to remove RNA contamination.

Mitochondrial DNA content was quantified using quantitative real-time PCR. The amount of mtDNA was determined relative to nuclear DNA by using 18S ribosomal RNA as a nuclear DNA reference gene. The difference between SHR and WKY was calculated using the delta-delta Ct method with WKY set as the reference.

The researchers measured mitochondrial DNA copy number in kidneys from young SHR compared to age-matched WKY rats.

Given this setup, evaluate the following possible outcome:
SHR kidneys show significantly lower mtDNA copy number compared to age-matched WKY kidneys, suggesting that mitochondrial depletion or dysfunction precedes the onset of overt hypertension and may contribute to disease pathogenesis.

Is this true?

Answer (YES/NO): NO